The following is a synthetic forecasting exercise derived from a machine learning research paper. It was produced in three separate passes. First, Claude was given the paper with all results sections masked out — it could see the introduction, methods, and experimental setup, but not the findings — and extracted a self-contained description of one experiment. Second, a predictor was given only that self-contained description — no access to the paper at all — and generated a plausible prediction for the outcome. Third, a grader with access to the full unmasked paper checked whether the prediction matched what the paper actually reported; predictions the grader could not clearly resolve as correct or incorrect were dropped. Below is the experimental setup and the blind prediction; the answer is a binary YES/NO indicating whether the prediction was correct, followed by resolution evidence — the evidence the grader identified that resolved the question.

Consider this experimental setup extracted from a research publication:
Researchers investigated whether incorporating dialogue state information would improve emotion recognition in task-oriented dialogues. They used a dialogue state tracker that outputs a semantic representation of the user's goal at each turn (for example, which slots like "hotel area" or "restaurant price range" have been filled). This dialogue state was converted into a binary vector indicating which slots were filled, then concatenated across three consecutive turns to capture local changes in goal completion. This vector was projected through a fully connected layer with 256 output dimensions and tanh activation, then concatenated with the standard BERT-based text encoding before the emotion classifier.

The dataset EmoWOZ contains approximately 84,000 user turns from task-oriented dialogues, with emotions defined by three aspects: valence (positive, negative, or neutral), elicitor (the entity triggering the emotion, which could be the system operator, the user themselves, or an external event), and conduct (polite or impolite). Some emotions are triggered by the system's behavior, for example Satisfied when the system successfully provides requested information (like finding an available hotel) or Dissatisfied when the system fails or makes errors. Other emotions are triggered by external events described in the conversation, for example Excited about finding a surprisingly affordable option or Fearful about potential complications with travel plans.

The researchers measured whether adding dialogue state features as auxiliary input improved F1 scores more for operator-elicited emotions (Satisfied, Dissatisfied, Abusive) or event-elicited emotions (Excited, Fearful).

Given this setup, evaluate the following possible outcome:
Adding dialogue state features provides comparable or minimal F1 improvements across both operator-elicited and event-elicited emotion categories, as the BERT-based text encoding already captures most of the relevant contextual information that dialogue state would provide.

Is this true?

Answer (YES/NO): NO